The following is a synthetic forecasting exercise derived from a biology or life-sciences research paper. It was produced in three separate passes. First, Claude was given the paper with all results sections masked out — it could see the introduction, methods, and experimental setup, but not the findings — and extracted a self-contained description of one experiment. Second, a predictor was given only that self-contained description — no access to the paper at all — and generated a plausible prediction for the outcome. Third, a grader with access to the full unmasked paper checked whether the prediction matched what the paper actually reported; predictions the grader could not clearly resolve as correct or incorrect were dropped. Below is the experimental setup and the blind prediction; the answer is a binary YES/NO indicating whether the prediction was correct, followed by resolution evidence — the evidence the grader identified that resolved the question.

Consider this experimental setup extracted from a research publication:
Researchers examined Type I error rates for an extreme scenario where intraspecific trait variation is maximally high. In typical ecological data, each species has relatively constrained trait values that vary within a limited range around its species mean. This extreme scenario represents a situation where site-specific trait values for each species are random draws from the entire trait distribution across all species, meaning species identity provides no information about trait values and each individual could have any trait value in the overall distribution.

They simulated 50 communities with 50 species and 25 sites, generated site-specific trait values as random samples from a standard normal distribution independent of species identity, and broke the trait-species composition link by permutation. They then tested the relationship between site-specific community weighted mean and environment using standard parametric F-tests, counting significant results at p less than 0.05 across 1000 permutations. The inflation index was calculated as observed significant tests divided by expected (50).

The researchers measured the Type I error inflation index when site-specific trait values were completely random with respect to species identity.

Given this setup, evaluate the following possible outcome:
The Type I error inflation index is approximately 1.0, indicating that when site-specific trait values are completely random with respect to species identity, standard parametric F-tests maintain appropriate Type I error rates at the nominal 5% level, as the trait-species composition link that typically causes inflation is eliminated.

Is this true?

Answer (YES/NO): YES